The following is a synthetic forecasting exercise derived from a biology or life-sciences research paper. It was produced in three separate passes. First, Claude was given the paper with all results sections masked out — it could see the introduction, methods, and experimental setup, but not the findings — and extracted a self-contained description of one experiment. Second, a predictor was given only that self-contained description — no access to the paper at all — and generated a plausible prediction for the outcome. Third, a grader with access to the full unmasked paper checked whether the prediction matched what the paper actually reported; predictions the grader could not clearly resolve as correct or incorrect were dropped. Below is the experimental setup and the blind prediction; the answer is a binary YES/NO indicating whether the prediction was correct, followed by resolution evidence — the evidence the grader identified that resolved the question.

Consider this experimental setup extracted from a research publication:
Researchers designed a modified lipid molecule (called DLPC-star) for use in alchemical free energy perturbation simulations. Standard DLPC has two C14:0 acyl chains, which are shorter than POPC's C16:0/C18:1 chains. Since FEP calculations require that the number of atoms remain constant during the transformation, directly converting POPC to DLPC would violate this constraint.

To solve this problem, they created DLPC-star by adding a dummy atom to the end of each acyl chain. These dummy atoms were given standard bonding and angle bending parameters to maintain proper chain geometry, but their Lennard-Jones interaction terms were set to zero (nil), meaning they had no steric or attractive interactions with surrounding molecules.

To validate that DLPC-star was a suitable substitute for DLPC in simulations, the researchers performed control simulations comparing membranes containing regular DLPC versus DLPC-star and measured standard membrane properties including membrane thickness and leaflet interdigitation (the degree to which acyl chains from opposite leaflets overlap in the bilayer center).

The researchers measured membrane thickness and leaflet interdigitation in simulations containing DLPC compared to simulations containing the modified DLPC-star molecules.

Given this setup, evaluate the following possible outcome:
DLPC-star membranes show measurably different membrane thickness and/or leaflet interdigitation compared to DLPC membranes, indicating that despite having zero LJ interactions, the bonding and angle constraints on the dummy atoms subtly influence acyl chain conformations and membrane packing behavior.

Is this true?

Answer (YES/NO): NO